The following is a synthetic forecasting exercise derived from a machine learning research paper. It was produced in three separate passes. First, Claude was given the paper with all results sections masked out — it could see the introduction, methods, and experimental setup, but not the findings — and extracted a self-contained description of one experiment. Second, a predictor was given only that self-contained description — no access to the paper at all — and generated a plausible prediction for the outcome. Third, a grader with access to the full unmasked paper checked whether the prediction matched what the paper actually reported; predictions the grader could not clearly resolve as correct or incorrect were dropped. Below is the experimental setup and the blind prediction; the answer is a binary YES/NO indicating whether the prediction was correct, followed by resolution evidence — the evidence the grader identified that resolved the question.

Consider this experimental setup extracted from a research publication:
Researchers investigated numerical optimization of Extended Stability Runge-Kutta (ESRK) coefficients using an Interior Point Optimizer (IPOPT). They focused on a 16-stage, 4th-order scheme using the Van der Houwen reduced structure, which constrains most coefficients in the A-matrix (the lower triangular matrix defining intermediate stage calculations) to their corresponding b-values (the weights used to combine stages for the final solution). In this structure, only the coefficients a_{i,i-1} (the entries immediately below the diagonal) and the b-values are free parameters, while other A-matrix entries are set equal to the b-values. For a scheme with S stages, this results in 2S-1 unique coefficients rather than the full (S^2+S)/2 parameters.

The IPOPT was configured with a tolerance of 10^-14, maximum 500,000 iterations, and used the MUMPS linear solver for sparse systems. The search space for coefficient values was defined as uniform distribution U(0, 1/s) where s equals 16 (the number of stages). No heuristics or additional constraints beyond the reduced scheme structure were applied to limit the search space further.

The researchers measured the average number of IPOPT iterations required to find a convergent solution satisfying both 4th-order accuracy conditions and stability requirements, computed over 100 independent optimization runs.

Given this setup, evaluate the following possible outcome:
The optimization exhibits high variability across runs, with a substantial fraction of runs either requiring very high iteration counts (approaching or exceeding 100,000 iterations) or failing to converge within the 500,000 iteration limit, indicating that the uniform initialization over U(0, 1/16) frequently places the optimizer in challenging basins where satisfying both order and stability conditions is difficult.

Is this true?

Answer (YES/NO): NO